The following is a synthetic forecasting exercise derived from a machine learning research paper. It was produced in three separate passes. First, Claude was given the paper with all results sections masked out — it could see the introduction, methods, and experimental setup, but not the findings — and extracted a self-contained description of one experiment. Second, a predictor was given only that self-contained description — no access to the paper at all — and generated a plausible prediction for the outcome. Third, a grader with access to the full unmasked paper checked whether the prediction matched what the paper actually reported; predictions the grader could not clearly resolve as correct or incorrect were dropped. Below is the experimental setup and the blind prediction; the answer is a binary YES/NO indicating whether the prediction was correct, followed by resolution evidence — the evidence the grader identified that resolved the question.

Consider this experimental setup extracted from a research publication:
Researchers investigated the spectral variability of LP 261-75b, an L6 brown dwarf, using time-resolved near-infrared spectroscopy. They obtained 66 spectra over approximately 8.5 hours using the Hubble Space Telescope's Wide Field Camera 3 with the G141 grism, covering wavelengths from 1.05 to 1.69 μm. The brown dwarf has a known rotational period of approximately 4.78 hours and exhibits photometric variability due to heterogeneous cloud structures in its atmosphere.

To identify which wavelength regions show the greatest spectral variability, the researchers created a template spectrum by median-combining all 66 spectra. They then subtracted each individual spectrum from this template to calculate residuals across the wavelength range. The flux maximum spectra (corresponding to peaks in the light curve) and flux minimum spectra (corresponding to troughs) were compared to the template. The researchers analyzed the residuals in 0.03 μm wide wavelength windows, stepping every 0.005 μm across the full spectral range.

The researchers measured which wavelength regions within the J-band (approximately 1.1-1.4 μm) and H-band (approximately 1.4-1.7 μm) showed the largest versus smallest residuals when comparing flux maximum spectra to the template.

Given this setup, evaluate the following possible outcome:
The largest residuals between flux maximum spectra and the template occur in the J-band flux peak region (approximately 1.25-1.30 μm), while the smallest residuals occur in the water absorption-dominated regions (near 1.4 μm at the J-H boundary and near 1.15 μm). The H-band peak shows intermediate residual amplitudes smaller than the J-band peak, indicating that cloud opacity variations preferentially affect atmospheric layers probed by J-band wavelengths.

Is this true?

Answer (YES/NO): NO